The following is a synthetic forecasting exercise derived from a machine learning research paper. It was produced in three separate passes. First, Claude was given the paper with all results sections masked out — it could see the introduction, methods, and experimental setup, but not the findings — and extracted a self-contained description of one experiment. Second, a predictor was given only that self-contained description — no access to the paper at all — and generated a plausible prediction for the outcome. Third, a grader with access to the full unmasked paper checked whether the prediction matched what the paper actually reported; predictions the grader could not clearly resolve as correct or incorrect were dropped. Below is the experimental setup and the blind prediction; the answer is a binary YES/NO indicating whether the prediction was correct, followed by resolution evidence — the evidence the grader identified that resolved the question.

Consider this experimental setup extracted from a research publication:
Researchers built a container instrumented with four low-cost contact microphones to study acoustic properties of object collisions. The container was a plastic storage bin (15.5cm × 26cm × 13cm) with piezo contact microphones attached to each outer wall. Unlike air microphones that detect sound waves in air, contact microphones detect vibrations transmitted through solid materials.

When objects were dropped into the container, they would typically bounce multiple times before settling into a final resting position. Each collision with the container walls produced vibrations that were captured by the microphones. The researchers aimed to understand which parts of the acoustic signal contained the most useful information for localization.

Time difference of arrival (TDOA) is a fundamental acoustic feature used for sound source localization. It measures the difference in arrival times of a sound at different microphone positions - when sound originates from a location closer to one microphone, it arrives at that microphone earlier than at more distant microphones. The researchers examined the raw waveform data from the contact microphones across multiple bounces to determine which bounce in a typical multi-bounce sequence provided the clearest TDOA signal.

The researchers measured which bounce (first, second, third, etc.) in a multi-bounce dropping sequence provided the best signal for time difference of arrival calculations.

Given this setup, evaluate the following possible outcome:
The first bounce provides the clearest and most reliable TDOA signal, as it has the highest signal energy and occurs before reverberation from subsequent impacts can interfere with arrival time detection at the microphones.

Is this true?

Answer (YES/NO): NO